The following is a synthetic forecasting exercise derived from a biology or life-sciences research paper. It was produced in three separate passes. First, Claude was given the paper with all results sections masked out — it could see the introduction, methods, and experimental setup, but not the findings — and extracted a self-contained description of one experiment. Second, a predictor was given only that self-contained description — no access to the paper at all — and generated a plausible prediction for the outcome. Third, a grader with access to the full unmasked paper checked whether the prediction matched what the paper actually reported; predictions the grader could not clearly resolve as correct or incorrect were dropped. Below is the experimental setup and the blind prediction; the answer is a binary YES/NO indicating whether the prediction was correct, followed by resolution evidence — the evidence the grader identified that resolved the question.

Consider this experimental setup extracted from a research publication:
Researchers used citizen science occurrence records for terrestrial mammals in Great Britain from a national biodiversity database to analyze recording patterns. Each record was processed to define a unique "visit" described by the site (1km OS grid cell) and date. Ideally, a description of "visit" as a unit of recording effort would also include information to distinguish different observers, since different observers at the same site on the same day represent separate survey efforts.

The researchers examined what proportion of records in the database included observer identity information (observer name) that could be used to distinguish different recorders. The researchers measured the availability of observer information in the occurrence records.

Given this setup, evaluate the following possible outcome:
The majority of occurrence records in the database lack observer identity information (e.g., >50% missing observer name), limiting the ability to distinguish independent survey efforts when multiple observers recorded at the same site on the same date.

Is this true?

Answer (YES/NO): YES